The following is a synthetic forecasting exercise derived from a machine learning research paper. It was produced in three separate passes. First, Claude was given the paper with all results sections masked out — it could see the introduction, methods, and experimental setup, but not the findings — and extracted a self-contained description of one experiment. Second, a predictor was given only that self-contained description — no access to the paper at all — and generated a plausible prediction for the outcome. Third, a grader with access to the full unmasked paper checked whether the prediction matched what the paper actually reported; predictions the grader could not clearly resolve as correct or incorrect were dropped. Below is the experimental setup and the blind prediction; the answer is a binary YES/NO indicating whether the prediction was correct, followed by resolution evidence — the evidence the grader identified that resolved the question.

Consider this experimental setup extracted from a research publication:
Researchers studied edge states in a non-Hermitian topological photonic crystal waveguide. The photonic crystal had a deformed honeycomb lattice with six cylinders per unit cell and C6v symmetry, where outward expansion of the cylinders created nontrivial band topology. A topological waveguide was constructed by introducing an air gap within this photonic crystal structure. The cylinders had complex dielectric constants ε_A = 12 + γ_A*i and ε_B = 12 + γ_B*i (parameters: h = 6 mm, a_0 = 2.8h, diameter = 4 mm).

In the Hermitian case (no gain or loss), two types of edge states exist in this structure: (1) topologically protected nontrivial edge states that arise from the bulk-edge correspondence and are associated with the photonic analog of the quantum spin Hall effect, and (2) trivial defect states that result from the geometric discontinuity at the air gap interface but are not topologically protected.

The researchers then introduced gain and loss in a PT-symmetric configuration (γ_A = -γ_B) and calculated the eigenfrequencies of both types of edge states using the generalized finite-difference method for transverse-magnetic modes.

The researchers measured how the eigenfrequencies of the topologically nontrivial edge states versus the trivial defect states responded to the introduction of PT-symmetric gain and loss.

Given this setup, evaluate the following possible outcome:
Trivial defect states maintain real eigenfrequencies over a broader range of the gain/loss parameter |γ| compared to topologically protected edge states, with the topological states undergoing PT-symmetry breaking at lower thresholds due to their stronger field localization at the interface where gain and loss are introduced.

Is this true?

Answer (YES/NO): YES